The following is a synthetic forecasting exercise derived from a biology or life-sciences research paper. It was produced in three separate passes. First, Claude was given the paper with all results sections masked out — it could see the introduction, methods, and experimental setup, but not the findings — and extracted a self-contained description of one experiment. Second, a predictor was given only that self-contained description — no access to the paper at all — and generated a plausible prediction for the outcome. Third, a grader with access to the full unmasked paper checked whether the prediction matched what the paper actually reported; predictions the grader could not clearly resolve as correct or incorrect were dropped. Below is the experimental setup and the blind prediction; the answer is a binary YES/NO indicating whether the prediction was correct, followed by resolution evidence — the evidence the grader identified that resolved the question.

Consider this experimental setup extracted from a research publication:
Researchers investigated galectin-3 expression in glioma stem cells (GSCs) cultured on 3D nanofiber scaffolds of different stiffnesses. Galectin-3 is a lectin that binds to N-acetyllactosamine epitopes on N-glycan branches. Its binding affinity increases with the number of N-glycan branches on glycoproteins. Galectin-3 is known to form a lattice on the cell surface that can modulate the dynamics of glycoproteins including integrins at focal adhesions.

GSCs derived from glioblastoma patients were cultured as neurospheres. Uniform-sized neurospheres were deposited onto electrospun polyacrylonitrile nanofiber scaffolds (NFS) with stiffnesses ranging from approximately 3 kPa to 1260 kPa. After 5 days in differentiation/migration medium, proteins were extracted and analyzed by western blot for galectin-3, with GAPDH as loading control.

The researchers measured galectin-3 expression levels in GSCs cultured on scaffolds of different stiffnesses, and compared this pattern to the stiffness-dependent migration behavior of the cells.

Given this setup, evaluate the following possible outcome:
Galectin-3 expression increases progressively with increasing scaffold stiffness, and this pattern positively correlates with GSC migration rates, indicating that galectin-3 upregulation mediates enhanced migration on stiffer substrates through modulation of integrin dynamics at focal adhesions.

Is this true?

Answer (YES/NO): NO